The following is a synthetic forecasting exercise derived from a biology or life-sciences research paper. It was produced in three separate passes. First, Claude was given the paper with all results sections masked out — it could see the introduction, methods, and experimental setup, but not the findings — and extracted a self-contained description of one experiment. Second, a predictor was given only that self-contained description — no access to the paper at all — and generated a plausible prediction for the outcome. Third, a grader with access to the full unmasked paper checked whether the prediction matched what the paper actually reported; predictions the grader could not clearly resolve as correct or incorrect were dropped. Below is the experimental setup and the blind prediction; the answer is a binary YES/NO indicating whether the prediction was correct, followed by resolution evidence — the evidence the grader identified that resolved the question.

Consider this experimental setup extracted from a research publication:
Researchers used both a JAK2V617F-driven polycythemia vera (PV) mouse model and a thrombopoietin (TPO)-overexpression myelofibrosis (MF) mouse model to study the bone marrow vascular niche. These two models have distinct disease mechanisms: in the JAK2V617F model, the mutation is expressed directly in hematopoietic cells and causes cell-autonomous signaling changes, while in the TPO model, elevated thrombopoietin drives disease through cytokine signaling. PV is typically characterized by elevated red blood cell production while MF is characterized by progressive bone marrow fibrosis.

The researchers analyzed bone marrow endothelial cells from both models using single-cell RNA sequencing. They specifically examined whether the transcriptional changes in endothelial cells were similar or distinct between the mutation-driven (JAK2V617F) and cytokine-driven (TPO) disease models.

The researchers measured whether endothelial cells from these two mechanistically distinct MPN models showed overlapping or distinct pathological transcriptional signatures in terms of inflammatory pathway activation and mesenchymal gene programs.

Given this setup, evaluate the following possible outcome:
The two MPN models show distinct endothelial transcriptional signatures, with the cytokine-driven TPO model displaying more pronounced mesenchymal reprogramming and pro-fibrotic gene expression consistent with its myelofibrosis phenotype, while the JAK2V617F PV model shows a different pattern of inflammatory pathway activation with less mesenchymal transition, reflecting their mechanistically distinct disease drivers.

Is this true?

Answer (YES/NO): NO